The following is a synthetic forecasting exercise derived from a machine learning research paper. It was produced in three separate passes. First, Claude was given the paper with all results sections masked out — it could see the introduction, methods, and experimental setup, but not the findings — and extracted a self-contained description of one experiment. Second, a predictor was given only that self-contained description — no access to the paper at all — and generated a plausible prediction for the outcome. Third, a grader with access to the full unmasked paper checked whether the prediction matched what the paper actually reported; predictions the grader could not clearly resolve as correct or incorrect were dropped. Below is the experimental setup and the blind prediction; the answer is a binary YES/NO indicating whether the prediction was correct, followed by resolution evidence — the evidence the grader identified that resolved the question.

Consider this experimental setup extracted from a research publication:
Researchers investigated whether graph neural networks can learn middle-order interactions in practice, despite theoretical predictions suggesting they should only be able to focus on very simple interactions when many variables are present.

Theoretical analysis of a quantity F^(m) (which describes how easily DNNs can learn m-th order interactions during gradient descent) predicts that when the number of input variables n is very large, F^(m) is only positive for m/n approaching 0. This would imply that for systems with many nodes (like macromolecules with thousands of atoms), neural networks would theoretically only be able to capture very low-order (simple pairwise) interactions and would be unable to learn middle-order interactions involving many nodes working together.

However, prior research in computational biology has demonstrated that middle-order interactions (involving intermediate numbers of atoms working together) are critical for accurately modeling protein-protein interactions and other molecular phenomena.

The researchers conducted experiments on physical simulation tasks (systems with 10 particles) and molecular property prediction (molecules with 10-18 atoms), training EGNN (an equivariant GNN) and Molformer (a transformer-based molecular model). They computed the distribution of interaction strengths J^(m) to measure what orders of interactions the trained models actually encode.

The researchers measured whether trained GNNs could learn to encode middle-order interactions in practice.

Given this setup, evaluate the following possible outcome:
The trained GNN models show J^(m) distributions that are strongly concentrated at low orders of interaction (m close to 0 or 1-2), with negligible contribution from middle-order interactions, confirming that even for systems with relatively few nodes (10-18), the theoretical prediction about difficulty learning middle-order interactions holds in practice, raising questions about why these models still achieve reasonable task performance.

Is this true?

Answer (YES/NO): NO